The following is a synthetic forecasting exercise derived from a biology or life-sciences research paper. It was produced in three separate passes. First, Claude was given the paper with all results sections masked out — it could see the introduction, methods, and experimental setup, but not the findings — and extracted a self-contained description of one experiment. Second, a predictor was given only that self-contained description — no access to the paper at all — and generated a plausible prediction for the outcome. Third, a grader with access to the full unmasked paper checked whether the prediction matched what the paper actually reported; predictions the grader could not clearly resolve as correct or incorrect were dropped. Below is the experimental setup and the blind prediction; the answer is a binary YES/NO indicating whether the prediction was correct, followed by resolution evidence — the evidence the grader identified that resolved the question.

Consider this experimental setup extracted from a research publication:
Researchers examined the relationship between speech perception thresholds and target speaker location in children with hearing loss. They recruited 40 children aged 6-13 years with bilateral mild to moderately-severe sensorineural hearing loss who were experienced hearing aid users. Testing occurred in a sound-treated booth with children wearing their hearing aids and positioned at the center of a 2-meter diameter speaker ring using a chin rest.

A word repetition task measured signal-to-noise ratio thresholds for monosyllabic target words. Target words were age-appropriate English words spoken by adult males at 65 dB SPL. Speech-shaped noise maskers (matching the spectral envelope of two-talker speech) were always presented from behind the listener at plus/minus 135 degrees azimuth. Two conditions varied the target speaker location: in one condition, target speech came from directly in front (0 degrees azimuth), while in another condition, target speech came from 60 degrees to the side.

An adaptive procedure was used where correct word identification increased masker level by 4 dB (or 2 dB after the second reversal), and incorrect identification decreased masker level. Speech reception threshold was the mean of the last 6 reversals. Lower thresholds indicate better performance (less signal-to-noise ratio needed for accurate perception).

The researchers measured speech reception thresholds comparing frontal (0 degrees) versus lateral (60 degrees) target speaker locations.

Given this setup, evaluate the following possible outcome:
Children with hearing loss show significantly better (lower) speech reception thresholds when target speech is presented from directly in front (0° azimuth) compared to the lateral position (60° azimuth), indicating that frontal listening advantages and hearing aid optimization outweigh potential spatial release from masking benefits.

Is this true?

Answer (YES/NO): NO